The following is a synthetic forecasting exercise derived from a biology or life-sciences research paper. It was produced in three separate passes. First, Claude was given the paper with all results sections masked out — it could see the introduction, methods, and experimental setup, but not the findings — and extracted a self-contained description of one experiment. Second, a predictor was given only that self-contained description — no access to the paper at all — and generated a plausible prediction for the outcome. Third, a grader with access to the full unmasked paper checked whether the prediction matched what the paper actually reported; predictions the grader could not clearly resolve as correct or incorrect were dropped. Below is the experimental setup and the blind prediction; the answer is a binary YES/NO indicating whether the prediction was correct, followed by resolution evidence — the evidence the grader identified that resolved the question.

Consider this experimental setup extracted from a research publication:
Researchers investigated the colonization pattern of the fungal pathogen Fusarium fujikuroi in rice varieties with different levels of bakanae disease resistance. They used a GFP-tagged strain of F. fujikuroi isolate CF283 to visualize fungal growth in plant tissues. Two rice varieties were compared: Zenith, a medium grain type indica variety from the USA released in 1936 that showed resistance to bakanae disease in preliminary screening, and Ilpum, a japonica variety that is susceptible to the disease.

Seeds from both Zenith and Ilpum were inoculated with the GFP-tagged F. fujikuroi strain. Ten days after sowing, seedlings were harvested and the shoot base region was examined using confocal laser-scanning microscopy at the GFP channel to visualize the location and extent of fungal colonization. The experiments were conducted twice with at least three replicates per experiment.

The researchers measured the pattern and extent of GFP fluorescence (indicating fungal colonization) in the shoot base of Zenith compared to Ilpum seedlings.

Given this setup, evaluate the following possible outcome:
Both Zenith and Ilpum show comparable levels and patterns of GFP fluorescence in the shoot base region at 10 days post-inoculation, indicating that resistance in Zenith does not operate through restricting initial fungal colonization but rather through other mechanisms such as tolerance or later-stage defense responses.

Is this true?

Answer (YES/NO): NO